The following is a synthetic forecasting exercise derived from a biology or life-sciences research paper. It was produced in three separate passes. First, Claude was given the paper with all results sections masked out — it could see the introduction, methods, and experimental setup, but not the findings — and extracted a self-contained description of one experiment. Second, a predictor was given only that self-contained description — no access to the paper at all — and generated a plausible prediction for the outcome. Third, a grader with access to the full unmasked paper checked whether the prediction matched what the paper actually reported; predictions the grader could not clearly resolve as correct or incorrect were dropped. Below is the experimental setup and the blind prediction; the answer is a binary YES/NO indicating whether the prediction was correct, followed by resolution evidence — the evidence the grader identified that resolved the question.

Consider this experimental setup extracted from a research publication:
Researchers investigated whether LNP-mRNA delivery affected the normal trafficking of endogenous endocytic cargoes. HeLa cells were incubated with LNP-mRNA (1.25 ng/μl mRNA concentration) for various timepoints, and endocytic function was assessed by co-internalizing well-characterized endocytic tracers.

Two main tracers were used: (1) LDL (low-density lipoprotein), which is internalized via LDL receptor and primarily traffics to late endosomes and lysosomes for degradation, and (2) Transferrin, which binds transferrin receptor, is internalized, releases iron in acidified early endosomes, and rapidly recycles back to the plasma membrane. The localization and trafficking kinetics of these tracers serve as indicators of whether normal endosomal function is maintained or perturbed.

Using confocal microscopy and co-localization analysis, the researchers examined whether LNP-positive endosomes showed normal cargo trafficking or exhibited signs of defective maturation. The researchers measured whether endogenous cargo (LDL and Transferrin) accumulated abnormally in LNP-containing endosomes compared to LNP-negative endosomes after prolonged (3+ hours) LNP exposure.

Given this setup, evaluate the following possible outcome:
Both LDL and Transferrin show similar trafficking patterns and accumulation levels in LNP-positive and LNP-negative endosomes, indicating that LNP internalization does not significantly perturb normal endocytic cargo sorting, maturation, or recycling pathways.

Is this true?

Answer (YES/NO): NO